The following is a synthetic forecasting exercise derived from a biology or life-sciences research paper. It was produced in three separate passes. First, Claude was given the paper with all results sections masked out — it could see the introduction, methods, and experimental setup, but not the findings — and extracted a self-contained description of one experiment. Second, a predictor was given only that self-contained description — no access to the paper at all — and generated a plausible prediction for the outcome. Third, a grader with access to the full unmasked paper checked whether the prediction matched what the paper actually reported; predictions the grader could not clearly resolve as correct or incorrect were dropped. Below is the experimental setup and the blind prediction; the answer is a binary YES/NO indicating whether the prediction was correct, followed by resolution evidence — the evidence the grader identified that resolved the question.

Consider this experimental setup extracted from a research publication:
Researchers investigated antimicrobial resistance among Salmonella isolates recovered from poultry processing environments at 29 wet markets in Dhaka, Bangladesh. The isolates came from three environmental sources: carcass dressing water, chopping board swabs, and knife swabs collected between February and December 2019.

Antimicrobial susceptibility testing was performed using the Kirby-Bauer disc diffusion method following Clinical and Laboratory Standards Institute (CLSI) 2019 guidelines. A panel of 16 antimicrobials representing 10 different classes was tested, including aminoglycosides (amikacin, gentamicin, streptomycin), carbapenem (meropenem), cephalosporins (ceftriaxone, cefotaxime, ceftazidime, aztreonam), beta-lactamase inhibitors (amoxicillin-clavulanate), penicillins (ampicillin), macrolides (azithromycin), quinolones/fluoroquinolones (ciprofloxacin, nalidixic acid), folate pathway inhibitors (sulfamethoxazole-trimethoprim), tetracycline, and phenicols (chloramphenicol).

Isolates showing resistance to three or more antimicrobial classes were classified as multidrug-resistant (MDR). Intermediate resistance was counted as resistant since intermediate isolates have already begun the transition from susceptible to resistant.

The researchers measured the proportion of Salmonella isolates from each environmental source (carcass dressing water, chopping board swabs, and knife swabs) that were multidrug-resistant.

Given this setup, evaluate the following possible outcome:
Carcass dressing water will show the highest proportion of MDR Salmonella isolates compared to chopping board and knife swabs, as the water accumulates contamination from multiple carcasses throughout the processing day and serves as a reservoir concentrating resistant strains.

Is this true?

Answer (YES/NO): NO